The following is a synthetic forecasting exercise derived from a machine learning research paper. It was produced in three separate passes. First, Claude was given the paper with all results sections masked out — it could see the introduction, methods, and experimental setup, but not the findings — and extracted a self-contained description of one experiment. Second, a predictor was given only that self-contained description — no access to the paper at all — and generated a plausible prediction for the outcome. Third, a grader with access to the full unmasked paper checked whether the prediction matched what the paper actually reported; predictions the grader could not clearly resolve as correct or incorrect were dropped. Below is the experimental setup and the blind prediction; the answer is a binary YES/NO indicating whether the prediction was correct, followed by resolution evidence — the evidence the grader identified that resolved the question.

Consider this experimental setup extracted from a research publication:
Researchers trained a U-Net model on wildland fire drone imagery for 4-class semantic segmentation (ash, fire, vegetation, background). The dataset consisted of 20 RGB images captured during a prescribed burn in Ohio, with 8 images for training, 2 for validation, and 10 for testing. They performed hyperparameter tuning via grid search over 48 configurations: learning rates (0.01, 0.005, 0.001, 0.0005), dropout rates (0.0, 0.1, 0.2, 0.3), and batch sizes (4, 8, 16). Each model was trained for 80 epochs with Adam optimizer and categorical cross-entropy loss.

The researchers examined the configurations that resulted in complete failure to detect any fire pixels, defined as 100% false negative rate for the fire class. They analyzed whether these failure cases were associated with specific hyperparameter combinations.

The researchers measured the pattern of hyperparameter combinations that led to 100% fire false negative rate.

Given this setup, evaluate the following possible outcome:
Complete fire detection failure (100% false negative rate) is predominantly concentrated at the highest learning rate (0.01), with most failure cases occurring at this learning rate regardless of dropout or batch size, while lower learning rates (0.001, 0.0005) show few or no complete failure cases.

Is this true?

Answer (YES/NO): NO